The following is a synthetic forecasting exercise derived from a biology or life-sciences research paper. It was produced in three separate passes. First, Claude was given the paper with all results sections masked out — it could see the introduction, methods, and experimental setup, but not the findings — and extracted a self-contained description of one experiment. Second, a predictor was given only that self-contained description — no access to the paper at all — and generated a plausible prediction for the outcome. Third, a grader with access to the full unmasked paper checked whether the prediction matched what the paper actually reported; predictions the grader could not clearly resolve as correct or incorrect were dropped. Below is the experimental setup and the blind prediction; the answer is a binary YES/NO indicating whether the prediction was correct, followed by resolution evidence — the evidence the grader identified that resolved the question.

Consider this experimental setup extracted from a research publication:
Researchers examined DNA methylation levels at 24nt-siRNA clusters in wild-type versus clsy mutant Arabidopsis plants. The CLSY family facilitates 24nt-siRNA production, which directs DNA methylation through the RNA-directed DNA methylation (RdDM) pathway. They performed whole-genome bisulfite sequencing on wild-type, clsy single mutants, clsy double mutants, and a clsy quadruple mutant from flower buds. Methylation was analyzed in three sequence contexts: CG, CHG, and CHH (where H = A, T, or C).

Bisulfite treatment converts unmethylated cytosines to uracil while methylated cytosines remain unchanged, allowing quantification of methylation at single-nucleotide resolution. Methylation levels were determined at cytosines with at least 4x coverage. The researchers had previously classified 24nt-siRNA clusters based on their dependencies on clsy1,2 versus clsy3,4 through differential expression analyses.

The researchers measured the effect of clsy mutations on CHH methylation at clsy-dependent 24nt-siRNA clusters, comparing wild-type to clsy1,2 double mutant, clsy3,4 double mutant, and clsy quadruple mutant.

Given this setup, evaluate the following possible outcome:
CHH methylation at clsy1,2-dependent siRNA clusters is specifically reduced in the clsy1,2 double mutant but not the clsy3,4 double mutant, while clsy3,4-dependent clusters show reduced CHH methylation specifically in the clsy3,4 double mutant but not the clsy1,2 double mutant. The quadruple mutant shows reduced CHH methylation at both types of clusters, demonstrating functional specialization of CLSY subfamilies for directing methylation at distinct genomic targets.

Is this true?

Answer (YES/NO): YES